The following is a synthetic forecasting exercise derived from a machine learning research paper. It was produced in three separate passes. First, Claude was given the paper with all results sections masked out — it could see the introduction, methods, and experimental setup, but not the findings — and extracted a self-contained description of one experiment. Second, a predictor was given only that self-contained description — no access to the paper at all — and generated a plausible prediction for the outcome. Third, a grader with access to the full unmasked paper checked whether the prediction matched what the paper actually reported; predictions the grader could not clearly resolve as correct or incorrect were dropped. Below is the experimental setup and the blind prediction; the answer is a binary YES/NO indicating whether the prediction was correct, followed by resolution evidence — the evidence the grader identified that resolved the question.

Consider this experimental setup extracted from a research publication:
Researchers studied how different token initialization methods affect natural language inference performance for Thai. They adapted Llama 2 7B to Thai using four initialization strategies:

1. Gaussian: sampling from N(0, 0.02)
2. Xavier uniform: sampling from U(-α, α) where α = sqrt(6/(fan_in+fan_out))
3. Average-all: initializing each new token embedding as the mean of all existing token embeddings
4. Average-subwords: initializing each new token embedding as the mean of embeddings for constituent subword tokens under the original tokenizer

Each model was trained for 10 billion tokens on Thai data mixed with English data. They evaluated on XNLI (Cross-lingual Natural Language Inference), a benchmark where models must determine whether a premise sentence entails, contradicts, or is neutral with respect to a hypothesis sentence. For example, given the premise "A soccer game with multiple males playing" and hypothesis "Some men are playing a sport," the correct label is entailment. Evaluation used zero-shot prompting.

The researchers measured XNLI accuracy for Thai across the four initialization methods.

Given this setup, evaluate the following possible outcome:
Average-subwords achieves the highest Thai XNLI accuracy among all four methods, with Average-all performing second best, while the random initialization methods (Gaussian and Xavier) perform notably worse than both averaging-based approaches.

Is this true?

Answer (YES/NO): NO